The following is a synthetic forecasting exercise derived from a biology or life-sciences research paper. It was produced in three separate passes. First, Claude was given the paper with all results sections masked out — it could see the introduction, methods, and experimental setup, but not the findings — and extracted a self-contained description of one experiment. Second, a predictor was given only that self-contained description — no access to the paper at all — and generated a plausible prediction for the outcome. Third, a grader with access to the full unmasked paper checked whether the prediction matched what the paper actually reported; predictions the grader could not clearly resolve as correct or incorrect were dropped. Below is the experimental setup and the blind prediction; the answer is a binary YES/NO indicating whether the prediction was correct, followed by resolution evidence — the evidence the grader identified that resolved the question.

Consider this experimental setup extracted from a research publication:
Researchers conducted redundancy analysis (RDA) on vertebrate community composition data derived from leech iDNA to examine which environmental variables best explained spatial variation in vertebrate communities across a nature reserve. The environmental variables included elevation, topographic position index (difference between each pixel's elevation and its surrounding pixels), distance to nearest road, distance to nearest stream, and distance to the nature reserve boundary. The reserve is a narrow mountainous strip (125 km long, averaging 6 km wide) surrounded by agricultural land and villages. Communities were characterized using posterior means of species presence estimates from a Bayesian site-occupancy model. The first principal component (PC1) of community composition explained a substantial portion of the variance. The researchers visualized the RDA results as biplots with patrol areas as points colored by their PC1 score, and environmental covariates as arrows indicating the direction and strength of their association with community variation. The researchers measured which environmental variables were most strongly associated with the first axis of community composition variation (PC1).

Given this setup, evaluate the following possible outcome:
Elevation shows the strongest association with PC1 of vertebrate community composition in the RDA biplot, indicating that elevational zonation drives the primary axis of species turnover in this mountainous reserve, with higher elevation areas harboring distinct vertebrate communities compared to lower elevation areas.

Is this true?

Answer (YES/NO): NO